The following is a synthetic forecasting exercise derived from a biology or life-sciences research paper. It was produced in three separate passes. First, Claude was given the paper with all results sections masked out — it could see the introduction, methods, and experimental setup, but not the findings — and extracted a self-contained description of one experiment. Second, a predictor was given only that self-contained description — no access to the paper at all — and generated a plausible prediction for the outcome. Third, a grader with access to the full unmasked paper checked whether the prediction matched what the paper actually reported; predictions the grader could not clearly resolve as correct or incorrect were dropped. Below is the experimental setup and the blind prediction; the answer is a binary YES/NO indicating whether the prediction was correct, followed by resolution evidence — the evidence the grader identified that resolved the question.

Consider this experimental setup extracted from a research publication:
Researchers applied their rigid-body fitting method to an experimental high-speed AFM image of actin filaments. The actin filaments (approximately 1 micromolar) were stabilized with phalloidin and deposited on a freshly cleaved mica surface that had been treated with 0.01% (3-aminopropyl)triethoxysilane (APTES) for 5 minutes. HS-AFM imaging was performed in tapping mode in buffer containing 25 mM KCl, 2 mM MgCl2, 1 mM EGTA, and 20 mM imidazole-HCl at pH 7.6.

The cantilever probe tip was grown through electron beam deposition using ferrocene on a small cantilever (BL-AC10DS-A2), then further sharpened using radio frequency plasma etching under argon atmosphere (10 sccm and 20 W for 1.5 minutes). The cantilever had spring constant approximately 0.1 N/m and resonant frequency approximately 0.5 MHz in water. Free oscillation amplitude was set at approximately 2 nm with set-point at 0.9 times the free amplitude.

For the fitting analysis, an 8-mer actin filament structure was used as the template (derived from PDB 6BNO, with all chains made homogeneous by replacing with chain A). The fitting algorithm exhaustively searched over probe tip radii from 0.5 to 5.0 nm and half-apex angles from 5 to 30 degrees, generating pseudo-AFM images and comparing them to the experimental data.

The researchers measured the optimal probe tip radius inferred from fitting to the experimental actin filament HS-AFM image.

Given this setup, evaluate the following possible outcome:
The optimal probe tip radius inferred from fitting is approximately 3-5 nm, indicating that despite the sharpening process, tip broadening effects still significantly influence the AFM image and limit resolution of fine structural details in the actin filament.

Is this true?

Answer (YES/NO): YES